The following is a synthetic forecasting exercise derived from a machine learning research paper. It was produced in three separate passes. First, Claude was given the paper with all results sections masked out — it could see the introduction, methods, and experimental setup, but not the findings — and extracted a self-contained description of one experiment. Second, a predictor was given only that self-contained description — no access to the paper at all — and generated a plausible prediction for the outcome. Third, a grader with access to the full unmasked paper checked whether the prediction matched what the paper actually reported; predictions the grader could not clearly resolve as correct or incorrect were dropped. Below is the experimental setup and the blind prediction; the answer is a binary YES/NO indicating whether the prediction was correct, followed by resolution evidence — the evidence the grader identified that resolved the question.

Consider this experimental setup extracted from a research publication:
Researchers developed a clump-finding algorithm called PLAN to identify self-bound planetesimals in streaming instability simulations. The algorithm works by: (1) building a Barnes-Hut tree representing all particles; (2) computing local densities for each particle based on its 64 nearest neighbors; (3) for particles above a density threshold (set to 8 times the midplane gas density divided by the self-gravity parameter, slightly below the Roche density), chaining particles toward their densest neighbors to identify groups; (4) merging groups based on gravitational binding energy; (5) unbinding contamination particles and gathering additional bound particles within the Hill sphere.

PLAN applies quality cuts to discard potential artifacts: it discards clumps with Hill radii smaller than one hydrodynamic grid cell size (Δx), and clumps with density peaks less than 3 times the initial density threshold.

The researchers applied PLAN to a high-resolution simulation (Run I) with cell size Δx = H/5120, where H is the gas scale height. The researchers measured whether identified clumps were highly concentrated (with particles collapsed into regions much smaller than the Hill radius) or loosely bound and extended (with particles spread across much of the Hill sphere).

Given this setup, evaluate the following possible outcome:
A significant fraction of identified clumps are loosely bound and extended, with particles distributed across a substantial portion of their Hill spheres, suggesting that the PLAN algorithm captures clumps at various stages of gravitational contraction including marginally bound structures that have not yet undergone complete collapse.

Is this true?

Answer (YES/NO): NO